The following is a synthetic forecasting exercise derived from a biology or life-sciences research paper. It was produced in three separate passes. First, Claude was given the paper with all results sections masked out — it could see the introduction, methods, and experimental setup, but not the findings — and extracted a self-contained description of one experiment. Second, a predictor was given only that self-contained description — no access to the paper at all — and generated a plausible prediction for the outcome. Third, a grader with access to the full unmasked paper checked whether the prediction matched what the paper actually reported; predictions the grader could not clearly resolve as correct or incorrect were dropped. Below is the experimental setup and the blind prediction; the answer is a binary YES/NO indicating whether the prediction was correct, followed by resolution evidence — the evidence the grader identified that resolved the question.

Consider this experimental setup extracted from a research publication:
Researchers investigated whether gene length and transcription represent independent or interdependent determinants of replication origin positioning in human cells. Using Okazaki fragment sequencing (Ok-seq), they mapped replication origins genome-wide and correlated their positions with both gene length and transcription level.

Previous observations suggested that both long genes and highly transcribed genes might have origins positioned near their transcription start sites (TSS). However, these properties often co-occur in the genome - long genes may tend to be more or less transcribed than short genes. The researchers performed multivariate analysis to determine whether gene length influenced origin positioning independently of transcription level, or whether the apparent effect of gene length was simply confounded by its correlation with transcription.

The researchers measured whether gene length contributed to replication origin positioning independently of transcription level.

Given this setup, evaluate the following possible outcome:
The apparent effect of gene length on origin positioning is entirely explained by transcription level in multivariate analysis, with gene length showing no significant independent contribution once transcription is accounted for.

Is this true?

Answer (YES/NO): NO